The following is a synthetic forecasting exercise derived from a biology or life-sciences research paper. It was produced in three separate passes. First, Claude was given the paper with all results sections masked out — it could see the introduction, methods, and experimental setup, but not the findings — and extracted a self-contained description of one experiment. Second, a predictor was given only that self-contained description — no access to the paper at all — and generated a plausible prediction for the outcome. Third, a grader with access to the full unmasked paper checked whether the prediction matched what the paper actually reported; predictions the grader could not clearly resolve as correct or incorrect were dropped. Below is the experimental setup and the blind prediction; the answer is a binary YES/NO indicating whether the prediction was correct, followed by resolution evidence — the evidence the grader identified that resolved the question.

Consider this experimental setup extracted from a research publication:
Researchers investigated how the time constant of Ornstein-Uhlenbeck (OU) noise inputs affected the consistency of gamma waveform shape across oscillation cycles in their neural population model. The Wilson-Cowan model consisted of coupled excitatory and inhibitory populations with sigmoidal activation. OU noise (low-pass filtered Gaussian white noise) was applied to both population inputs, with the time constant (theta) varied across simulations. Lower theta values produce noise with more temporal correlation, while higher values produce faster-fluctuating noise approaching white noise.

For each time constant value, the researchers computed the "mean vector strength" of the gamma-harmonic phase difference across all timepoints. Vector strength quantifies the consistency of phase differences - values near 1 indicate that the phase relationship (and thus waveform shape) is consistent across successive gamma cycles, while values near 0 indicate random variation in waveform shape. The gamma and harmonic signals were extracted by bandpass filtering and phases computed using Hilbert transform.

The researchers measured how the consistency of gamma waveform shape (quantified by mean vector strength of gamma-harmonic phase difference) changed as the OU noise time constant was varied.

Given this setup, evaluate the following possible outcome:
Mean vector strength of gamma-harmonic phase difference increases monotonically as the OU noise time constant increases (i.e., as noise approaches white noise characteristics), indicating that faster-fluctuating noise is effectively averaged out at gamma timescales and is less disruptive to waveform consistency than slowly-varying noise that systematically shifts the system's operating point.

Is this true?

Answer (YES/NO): NO